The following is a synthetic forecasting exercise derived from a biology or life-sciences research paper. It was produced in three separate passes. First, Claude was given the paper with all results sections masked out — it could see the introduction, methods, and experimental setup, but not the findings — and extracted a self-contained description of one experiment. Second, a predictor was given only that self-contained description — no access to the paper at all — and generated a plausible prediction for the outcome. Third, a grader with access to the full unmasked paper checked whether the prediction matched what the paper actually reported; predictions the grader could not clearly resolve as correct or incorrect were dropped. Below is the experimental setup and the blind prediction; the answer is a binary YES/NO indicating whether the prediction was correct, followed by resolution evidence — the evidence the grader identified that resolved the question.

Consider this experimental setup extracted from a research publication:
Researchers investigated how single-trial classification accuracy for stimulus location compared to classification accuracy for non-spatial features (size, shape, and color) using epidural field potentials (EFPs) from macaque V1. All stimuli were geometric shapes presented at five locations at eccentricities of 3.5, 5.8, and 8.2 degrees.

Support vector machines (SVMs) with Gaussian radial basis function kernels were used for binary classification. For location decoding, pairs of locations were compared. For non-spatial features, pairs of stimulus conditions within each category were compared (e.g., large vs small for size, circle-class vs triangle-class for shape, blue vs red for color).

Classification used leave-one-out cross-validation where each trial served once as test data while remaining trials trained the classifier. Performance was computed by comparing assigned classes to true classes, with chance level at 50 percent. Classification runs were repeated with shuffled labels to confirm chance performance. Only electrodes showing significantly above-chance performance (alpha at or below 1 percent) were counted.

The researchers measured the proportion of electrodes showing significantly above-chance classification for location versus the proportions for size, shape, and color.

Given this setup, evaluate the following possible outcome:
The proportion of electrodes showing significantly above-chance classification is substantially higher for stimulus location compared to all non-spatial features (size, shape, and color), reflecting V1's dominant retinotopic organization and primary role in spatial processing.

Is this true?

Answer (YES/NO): YES